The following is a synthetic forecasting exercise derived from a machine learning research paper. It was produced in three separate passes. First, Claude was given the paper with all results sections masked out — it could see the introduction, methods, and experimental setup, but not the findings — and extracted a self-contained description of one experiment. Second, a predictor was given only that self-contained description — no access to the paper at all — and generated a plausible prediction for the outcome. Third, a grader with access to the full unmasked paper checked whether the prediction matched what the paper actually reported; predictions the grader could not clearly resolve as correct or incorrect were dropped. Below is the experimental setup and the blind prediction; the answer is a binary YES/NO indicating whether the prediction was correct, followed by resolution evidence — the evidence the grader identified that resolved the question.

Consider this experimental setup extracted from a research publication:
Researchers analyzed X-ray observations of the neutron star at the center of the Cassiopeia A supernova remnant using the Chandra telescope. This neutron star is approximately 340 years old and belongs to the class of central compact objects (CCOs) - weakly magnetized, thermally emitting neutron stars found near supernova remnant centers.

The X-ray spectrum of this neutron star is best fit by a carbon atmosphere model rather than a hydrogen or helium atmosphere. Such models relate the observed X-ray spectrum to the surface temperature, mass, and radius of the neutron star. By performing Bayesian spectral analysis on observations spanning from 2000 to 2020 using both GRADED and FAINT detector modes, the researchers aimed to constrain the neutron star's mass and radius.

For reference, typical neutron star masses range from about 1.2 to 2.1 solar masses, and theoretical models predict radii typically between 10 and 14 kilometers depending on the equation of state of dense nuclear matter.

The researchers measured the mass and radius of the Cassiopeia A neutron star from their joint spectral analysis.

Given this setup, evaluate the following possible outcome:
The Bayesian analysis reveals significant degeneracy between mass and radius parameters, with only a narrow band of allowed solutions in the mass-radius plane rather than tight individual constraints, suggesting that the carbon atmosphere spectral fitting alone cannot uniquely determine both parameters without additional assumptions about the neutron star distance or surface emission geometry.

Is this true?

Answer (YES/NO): NO